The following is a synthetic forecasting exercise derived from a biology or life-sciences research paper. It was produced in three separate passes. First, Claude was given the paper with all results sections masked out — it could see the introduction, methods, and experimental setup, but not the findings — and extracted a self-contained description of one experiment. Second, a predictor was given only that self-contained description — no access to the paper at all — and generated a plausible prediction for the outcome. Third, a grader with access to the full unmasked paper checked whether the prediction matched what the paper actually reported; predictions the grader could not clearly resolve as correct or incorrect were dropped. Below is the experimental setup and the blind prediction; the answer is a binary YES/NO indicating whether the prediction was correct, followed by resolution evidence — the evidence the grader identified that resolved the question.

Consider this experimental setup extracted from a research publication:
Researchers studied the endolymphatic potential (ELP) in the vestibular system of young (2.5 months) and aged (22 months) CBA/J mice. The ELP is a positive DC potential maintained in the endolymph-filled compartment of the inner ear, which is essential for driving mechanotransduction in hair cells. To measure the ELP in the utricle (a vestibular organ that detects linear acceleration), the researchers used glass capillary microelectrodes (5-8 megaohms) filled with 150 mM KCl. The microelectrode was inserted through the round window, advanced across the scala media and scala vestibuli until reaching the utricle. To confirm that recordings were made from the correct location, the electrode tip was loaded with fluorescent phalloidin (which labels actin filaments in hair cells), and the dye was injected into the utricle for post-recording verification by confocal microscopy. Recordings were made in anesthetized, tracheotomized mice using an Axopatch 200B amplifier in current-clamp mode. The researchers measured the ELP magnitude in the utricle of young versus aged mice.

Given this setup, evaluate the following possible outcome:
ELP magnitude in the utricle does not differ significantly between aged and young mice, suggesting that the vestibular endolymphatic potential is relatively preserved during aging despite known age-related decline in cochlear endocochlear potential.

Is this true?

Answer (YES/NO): YES